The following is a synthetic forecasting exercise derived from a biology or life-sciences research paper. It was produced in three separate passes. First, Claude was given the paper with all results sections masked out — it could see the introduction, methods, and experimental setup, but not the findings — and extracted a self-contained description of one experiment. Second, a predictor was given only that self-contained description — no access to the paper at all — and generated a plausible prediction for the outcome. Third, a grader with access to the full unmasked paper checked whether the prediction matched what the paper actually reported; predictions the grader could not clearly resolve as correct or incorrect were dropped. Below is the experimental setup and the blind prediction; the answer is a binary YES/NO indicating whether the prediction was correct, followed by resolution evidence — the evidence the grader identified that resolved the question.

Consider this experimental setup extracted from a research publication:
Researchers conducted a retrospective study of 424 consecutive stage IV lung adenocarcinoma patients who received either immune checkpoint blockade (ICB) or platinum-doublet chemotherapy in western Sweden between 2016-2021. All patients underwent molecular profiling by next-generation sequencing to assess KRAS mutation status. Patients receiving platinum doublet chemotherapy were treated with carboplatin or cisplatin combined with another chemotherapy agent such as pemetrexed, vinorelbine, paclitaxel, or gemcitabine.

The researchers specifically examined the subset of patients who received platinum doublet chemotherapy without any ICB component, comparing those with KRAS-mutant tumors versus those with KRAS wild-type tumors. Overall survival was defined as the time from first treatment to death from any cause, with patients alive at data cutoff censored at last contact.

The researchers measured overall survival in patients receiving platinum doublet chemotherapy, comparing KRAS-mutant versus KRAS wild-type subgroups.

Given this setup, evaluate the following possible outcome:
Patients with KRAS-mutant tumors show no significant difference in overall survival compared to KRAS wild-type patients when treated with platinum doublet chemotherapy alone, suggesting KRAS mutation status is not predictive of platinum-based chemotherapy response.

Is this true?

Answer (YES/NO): YES